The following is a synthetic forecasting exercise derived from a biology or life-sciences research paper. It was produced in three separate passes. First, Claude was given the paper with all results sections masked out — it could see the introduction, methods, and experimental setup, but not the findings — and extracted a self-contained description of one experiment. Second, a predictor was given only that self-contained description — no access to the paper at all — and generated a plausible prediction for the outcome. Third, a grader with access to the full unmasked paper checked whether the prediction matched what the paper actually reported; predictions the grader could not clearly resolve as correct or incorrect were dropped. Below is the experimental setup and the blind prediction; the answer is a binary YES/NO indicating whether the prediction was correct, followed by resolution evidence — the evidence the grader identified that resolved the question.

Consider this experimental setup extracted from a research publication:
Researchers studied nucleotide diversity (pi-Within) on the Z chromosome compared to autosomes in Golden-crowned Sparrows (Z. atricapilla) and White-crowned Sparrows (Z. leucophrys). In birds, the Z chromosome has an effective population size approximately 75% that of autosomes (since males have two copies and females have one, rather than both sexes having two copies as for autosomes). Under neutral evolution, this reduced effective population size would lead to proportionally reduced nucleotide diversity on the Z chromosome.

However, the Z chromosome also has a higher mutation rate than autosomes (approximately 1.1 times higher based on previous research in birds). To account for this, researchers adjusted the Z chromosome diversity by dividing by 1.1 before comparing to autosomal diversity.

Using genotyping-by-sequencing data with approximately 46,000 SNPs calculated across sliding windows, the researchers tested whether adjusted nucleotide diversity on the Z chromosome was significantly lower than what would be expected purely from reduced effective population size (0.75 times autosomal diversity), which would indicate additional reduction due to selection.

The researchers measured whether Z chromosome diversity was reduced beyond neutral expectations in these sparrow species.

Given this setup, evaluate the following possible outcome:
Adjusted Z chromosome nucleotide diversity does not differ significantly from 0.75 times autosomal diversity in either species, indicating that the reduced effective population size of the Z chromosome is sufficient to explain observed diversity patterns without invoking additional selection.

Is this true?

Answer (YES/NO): NO